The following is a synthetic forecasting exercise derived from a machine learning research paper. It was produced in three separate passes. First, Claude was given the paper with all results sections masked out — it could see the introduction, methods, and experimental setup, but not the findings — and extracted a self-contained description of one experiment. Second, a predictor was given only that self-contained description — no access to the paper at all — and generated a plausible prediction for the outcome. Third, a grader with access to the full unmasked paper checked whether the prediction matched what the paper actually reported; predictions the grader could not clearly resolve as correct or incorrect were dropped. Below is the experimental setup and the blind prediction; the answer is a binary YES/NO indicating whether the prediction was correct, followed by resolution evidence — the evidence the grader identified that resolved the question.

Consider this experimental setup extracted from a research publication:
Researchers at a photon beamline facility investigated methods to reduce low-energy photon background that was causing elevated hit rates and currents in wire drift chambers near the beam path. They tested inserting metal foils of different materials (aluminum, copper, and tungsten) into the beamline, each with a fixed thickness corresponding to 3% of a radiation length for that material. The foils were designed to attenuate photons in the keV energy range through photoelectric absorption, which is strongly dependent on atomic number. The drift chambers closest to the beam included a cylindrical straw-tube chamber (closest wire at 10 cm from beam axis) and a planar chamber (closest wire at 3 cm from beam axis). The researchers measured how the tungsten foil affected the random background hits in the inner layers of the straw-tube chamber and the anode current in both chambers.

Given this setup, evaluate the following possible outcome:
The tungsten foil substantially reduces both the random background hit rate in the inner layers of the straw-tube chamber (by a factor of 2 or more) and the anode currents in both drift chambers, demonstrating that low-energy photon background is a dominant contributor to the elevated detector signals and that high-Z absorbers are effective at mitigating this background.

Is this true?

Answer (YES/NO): YES